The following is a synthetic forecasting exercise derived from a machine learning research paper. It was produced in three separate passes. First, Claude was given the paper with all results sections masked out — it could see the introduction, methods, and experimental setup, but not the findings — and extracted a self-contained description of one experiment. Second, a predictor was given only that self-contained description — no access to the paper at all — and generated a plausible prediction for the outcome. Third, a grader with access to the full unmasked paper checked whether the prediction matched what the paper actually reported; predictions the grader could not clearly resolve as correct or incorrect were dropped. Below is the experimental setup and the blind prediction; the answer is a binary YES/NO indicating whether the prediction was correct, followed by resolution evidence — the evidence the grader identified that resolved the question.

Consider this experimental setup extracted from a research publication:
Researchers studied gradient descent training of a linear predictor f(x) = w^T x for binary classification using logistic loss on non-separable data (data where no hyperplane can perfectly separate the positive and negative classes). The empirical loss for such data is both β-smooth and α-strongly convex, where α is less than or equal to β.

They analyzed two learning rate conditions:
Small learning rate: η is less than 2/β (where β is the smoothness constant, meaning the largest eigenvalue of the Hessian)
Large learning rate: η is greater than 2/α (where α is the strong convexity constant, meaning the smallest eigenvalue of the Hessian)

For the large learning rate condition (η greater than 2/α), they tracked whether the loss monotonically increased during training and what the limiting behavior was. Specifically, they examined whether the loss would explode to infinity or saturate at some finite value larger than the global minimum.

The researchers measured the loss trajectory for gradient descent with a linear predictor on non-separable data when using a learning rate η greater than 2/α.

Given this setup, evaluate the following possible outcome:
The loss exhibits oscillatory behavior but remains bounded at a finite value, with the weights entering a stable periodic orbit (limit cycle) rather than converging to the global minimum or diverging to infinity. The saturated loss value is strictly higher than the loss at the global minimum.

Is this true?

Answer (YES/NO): YES